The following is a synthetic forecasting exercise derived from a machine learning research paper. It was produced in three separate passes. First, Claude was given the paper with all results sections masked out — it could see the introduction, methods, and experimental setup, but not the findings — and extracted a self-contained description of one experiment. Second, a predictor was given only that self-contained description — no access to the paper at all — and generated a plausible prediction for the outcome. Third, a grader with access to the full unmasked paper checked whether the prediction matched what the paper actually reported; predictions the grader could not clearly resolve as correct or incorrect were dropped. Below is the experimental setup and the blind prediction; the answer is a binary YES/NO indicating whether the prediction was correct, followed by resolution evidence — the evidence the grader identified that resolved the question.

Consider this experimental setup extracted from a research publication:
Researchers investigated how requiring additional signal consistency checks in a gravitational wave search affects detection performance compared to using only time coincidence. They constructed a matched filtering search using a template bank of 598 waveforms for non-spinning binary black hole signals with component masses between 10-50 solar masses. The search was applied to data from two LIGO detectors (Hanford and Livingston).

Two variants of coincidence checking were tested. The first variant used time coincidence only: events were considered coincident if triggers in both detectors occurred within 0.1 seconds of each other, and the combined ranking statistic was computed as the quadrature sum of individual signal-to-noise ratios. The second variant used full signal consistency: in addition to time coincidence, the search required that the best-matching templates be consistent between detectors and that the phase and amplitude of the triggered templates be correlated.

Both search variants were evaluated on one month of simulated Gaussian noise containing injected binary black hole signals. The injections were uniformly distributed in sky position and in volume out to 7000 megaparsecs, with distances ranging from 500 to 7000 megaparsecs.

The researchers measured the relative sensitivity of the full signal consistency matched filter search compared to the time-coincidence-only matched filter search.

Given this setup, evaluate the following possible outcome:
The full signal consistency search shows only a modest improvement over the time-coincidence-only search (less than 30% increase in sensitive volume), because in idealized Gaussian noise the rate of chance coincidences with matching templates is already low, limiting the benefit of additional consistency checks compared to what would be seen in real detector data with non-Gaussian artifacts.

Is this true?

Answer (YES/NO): NO